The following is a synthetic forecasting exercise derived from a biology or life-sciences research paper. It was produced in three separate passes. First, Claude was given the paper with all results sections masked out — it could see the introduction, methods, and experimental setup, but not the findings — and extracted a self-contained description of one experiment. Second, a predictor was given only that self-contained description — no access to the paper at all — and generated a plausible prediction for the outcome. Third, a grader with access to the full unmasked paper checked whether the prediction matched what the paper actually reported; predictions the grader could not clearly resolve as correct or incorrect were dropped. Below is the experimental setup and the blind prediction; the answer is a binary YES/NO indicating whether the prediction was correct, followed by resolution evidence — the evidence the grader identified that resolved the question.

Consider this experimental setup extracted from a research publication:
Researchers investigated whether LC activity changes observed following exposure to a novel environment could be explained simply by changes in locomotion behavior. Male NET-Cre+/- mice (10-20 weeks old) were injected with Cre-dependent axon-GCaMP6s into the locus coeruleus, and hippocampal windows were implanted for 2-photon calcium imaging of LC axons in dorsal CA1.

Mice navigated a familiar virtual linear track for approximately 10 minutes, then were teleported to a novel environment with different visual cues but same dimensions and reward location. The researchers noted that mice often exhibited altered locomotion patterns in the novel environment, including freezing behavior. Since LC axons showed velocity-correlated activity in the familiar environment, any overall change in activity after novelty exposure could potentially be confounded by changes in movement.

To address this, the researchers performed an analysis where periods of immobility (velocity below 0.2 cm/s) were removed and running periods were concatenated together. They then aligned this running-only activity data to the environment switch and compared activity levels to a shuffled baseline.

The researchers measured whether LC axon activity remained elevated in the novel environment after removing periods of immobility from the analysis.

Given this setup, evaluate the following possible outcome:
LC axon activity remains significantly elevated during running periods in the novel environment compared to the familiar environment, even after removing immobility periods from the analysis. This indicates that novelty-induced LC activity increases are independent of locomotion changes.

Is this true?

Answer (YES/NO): YES